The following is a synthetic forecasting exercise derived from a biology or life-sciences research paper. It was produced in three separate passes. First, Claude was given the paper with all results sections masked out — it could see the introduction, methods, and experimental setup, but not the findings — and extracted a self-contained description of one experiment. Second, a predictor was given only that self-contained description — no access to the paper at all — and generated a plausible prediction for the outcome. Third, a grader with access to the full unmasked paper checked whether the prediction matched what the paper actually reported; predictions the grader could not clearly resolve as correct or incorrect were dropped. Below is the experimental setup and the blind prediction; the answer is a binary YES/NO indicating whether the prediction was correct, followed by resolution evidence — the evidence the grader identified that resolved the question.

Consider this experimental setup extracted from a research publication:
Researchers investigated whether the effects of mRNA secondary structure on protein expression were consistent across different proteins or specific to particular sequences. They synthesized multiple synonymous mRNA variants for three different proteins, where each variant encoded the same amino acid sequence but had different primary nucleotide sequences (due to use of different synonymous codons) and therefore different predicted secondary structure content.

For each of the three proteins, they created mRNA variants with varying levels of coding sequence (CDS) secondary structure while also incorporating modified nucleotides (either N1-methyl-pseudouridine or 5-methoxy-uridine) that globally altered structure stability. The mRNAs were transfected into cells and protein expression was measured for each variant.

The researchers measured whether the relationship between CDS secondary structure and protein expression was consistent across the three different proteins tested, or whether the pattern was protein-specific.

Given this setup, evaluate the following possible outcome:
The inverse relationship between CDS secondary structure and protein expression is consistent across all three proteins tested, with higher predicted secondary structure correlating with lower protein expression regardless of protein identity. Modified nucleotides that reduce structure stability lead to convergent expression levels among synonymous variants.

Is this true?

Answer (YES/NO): NO